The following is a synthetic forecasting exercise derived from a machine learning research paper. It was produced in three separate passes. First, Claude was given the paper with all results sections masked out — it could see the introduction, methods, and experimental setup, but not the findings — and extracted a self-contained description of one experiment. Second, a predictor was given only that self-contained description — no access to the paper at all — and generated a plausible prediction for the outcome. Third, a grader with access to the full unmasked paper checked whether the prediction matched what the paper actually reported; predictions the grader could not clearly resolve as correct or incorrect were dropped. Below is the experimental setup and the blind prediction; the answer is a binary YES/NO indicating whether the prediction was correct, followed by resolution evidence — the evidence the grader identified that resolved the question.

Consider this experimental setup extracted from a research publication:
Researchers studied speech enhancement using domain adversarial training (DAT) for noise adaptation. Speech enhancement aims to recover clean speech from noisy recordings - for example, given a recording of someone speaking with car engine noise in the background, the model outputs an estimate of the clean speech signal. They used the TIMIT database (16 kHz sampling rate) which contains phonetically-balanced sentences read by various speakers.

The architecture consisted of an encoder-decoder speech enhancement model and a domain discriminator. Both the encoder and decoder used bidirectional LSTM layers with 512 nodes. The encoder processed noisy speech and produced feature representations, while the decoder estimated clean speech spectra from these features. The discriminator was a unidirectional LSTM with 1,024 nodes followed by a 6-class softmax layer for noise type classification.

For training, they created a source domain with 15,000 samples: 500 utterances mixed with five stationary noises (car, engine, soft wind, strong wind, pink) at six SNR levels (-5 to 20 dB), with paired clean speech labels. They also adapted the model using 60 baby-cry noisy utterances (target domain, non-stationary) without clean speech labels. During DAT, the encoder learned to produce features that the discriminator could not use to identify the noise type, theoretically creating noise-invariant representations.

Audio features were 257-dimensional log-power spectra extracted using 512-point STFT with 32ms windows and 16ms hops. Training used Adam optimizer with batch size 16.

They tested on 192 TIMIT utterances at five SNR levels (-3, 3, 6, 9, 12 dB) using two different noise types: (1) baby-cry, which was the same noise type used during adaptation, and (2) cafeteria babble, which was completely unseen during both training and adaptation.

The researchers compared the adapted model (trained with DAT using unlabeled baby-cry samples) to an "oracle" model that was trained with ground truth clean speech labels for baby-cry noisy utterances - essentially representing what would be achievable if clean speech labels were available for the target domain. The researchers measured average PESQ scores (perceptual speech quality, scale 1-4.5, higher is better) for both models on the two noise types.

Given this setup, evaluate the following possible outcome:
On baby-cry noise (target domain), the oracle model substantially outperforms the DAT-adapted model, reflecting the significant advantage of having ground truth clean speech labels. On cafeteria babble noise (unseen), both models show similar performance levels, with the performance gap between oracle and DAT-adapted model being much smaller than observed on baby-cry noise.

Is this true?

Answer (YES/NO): YES